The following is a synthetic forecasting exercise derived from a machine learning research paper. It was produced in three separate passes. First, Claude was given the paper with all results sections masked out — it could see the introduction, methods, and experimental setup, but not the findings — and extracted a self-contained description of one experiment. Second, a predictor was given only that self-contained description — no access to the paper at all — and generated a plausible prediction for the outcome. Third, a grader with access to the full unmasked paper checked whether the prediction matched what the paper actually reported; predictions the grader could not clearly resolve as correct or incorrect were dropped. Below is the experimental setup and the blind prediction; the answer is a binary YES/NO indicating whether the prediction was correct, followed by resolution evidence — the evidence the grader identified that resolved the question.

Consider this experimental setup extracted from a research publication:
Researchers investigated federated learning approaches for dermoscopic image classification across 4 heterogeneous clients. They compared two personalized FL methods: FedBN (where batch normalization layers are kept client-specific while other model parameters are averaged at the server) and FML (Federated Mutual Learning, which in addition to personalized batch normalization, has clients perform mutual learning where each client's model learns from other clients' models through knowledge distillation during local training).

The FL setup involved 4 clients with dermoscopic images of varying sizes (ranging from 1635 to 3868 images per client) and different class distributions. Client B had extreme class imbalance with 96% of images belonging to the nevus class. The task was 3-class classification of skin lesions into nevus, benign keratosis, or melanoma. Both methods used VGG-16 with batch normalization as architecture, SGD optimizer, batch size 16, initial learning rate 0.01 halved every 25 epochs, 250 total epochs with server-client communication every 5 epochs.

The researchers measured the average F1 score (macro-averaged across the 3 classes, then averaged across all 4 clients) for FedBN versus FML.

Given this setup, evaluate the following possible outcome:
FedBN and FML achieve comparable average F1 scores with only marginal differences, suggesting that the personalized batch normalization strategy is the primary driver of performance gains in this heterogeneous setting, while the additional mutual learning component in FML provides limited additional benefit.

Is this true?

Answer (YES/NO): NO